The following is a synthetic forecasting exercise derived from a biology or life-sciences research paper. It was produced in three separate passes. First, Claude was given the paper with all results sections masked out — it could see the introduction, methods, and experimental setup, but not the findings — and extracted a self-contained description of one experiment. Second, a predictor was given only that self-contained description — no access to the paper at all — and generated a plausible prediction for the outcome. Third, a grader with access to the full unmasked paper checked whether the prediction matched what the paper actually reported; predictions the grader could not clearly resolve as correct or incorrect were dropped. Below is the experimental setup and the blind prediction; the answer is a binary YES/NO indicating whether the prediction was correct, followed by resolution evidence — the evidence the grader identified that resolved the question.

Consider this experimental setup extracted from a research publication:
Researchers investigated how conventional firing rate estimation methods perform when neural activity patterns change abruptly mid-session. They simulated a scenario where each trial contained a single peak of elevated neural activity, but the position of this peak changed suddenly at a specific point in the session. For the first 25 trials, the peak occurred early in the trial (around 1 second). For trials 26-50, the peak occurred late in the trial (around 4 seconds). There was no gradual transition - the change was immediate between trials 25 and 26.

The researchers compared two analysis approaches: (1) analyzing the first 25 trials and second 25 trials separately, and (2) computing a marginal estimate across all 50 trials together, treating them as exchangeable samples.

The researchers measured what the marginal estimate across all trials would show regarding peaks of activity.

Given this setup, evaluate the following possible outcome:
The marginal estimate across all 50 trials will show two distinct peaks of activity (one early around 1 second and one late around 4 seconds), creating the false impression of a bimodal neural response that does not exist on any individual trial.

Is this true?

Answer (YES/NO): YES